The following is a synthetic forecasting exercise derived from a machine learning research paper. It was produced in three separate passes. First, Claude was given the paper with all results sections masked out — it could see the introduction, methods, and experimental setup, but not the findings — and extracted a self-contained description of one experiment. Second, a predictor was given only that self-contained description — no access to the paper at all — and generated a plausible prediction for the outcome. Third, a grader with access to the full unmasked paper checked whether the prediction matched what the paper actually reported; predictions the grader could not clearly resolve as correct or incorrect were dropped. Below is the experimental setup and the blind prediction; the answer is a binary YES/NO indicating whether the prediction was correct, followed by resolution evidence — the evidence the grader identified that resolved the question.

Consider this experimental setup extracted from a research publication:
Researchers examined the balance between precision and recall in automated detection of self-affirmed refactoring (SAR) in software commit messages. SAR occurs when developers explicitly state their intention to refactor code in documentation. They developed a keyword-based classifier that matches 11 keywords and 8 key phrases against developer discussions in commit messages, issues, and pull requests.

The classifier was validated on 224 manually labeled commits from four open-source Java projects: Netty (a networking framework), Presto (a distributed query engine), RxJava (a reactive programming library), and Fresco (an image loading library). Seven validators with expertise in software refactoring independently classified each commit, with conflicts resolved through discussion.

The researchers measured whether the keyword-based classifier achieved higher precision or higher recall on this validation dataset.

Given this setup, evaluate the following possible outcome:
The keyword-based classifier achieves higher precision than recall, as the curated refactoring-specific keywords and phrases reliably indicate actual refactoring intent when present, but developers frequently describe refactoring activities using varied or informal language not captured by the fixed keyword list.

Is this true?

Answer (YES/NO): NO